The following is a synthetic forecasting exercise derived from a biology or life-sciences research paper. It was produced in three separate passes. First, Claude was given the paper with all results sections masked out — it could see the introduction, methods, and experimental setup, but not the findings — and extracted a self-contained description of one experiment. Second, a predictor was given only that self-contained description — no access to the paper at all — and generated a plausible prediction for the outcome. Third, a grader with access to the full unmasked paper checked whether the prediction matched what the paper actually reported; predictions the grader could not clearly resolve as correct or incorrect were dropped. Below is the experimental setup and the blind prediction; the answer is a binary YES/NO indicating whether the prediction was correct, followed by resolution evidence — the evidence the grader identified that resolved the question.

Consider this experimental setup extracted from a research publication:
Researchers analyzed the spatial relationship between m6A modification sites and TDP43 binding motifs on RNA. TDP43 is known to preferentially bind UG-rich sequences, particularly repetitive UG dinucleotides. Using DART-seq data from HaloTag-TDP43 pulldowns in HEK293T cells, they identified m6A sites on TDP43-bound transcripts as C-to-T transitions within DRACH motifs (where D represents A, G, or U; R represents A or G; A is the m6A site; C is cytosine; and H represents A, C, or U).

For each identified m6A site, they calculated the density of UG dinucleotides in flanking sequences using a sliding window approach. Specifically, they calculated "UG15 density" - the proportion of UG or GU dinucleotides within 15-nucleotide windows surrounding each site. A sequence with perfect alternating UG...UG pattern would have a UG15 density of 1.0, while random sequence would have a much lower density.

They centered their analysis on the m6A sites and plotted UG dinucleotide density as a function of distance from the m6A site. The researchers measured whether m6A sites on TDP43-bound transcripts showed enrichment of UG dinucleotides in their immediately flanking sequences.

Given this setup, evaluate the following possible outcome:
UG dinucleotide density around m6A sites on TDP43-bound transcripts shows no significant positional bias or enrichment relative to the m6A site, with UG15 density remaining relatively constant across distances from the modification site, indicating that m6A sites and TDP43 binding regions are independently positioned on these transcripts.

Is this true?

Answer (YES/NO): NO